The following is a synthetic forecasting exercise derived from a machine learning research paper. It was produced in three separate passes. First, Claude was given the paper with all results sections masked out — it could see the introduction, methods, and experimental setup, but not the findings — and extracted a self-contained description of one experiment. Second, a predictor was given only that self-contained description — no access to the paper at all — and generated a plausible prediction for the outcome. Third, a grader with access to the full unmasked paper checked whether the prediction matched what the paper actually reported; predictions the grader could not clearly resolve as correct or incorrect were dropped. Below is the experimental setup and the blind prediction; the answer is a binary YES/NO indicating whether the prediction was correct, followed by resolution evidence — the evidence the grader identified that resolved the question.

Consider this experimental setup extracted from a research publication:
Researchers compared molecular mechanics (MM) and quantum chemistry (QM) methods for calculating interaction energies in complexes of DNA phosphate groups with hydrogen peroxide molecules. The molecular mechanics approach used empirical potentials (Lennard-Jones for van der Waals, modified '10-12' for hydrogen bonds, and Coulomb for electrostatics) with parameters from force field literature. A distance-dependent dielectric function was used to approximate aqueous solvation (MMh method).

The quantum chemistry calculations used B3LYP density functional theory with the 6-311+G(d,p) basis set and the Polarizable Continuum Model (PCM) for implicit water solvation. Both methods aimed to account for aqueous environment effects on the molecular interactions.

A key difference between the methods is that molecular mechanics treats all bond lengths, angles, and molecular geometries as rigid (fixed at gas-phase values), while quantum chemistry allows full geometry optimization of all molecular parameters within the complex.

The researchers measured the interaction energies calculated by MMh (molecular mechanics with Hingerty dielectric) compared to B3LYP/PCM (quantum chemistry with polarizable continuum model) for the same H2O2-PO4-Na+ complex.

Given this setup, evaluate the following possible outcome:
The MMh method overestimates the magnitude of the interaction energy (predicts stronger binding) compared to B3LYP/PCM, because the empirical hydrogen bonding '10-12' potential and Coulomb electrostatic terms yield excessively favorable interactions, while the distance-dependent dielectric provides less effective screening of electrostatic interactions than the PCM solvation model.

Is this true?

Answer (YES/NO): YES